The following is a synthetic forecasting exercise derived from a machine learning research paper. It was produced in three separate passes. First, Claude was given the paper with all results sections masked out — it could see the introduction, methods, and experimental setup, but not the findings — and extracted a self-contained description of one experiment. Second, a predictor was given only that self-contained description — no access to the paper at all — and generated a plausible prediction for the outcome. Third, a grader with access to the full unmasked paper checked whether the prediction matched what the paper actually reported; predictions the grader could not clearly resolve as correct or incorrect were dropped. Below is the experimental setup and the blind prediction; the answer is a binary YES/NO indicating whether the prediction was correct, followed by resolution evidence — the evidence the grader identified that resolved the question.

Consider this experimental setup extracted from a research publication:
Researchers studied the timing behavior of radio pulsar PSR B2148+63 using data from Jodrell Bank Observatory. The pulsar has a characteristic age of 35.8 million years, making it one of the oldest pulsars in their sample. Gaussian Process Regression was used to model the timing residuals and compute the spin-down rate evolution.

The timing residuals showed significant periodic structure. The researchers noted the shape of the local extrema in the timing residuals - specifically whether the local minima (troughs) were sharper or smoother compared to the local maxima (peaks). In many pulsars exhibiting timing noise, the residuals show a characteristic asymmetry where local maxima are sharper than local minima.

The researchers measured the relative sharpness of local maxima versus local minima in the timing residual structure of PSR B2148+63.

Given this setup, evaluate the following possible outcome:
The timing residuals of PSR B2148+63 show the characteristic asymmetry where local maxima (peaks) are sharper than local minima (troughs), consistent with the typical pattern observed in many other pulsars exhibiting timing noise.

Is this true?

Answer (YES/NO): NO